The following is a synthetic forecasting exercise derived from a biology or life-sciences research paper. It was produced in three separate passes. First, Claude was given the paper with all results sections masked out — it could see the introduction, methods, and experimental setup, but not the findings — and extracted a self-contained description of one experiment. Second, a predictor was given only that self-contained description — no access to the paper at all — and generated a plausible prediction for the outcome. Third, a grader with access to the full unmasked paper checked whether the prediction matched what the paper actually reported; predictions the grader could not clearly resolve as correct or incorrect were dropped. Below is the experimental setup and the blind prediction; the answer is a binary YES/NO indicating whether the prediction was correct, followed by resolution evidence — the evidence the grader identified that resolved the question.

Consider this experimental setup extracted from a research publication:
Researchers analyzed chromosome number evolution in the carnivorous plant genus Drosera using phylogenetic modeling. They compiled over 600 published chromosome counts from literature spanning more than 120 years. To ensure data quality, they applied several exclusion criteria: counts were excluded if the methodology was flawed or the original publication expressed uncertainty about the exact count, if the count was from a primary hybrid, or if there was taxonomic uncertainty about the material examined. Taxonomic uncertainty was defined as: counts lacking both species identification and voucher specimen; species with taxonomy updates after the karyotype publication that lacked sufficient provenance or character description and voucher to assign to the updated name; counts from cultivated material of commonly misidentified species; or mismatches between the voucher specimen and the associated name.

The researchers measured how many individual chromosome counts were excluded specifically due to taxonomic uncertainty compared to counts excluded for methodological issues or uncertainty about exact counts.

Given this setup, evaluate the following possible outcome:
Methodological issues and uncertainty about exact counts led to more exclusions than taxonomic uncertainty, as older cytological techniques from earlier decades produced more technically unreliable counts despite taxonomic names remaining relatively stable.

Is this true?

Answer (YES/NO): NO